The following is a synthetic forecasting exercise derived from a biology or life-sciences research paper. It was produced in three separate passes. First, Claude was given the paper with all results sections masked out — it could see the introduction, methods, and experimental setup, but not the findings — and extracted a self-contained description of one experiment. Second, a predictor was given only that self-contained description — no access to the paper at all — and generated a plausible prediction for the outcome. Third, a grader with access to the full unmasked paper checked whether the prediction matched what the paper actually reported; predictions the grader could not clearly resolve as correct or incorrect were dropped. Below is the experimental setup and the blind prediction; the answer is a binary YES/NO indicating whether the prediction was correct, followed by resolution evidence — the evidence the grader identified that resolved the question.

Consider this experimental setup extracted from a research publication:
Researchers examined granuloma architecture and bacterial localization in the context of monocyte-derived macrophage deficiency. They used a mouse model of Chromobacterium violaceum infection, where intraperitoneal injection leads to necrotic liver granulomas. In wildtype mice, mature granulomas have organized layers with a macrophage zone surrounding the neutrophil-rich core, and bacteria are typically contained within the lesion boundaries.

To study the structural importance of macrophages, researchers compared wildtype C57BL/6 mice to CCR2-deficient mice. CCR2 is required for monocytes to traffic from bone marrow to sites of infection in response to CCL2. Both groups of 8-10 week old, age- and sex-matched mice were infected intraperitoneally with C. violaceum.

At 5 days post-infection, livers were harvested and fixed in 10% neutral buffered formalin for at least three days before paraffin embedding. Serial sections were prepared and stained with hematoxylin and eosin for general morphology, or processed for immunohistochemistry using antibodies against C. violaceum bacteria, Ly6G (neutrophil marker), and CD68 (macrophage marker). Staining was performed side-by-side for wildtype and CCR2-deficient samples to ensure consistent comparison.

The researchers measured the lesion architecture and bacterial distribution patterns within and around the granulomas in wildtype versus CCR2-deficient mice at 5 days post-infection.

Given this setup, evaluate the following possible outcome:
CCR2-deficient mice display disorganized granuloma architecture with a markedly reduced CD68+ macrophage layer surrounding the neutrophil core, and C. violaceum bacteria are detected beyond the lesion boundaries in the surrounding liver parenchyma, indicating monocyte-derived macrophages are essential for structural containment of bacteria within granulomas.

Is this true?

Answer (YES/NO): YES